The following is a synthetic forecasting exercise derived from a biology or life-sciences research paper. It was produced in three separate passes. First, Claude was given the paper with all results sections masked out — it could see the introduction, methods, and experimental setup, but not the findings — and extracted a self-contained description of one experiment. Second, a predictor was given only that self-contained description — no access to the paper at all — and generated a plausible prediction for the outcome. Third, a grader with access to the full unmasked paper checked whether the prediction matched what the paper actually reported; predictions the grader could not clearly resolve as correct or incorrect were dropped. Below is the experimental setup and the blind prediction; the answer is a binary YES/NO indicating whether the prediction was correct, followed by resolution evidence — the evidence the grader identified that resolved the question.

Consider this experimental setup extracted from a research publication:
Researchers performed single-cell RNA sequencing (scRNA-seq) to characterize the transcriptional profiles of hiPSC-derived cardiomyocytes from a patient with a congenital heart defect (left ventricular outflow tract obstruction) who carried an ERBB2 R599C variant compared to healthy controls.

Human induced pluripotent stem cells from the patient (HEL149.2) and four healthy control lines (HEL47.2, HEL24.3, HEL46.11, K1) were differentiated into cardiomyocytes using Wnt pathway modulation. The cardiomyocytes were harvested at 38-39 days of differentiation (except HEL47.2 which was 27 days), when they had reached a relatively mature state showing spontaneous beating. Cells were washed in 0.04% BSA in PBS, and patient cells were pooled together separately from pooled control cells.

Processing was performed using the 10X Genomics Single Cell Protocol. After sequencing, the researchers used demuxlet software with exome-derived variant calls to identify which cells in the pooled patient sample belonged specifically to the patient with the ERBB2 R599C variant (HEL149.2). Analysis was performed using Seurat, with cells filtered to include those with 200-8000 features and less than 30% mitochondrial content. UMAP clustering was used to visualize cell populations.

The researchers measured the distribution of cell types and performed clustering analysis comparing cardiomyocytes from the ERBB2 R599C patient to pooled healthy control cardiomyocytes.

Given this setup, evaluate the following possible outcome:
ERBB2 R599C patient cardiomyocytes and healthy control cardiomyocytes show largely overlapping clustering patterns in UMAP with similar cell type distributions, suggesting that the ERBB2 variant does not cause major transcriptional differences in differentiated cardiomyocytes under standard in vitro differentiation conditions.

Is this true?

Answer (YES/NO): NO